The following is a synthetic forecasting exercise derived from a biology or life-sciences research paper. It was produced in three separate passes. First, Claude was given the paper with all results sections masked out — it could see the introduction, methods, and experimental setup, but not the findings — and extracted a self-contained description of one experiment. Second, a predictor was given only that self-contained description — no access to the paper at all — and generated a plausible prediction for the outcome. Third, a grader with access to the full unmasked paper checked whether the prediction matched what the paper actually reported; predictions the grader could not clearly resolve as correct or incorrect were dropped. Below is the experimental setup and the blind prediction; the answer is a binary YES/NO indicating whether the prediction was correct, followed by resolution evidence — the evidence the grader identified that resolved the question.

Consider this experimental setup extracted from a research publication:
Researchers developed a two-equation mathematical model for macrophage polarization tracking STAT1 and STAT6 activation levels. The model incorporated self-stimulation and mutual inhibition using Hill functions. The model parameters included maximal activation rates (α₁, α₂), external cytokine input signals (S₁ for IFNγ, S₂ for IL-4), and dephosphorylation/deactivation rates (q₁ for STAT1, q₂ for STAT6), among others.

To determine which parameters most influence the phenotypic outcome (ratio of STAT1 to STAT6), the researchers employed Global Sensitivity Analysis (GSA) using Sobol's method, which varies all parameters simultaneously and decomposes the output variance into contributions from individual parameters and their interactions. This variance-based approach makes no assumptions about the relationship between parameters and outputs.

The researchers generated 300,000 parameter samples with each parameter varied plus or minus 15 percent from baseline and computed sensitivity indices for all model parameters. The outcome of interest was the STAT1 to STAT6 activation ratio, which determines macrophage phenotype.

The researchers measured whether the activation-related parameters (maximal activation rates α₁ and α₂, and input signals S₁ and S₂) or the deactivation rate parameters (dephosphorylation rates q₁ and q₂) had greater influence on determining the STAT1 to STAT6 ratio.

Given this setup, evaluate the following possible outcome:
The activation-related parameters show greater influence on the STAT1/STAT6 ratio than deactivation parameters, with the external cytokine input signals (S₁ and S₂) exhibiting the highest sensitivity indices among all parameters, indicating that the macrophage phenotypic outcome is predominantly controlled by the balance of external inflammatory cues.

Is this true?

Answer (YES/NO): NO